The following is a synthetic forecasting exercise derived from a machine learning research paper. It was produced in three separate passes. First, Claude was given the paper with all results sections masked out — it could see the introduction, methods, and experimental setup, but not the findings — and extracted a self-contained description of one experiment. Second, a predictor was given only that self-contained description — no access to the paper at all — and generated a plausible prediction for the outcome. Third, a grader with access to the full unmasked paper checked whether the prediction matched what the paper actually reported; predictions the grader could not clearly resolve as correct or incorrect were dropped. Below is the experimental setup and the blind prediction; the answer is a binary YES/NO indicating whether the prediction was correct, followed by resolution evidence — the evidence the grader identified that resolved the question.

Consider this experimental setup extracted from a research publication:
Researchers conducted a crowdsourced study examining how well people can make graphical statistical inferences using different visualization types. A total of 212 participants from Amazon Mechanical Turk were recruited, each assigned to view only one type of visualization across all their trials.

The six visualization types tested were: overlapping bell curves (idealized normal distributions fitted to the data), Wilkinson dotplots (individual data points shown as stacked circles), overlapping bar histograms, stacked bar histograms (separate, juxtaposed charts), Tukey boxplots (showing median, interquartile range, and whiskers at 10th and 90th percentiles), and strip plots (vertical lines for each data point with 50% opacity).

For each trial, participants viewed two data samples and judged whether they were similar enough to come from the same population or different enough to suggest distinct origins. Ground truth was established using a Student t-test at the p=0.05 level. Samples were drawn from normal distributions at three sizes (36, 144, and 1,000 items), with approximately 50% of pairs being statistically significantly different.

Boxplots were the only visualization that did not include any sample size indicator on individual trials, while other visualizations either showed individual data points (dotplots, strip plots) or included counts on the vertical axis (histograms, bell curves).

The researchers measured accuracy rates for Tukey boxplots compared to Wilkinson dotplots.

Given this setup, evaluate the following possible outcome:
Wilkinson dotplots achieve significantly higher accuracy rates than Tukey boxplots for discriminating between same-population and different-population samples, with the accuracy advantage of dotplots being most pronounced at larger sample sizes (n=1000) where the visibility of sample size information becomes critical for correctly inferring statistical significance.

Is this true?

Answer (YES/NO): NO